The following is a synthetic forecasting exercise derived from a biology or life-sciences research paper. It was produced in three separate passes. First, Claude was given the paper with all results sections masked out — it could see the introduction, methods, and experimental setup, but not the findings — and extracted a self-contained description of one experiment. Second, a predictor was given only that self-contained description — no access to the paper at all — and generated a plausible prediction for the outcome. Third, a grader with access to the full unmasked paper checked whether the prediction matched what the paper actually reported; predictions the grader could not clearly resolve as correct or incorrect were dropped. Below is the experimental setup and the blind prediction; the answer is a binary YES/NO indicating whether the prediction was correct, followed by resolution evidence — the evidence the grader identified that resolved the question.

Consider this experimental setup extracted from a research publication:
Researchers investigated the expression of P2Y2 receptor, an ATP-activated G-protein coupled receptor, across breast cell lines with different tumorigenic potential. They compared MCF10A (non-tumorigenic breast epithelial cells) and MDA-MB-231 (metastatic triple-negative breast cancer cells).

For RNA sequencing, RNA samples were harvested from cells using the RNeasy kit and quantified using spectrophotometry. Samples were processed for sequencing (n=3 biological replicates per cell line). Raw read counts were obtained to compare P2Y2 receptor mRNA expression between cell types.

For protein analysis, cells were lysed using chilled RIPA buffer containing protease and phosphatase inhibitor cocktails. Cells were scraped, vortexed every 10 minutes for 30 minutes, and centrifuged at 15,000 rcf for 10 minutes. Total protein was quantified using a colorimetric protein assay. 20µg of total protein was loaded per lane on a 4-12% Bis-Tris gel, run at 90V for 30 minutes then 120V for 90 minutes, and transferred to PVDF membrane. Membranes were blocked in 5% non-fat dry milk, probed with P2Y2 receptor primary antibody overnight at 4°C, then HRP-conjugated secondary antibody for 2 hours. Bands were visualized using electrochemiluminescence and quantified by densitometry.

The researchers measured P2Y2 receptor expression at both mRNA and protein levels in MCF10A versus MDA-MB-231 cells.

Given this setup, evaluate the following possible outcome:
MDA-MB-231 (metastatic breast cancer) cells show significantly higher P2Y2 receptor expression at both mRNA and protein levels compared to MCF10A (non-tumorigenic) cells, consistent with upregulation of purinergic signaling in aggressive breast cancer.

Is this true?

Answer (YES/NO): NO